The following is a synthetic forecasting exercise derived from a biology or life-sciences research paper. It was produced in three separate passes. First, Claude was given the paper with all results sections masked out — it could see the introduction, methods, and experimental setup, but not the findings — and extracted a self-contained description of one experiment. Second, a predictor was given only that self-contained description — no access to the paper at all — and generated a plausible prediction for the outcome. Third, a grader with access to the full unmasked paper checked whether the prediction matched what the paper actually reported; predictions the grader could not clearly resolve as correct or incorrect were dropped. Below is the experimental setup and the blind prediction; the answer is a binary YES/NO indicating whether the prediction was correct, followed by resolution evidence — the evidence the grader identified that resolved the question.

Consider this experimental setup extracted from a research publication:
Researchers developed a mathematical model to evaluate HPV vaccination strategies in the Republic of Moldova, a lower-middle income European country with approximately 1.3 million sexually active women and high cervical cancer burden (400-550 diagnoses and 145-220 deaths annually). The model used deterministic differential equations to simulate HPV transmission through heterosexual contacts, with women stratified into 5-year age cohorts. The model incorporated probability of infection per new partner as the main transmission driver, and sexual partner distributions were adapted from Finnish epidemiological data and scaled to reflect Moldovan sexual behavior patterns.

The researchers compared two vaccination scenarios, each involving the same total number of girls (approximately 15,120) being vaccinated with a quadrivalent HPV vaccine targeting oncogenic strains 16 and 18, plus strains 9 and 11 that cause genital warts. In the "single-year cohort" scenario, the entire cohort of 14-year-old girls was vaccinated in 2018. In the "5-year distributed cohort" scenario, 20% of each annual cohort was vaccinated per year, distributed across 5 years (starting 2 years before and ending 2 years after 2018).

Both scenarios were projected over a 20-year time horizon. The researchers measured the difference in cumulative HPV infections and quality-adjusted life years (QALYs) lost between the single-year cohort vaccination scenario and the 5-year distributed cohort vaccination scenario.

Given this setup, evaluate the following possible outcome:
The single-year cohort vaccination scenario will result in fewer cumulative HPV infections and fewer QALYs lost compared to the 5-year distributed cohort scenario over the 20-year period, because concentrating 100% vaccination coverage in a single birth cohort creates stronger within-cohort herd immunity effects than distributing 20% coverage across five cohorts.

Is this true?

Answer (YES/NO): YES